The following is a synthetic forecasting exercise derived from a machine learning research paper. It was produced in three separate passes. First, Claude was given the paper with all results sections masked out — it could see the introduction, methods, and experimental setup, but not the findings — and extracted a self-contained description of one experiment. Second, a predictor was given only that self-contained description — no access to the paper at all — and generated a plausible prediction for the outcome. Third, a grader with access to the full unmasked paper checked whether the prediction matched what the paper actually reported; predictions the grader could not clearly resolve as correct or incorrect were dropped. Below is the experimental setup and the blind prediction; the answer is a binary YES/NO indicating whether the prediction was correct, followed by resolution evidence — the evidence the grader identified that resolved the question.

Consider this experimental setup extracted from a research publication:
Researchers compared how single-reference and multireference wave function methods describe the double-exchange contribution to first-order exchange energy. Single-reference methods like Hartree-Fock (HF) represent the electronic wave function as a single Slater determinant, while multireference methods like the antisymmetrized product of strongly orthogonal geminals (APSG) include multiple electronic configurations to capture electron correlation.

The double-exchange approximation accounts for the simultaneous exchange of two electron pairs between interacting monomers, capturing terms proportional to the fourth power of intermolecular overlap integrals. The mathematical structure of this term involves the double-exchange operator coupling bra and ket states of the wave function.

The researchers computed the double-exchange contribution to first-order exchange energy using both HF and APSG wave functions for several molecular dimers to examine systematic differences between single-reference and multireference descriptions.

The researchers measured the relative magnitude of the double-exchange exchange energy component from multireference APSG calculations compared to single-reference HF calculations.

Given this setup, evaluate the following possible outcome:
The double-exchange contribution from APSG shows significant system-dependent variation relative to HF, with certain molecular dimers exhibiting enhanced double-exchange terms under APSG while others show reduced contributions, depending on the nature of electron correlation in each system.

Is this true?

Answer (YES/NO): NO